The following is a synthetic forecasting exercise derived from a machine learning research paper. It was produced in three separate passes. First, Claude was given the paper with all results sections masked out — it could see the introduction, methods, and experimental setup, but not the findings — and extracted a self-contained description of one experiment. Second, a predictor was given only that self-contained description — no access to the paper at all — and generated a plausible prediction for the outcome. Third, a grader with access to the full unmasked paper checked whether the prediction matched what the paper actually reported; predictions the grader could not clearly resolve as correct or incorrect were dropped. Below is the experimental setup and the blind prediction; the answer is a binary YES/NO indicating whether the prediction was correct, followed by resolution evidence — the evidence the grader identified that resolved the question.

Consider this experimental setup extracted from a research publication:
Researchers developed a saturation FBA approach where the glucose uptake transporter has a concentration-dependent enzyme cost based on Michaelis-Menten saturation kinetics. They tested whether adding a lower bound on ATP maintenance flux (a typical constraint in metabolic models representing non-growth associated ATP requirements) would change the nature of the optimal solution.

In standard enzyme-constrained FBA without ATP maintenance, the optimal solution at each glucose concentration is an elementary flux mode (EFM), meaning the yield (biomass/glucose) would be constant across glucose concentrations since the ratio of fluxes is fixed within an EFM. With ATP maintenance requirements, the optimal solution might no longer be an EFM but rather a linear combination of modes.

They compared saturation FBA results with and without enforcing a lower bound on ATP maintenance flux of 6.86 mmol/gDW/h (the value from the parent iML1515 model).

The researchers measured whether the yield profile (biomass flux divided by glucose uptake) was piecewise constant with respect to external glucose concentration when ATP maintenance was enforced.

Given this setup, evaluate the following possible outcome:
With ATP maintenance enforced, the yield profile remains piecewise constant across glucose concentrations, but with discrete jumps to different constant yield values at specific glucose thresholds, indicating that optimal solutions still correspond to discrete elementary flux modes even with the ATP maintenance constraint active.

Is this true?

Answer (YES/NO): NO